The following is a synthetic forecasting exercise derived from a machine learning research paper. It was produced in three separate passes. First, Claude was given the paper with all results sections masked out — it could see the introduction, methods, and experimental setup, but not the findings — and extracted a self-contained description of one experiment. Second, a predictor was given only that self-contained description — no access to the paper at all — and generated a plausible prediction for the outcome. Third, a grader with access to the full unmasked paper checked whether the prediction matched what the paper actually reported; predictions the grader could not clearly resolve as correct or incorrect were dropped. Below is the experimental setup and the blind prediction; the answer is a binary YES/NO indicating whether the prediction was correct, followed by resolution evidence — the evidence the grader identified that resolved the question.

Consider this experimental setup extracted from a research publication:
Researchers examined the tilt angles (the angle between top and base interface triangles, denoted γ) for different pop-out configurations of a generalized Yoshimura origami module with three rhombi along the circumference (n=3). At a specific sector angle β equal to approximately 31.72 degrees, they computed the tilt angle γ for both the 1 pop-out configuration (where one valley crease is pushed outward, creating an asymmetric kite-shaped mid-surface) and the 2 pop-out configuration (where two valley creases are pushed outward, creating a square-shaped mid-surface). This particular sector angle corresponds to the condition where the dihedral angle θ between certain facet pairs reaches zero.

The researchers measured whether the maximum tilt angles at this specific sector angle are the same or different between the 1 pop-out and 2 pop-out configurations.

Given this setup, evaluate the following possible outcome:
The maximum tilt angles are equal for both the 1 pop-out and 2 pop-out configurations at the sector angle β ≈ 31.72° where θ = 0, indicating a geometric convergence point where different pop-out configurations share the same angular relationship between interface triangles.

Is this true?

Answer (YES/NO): YES